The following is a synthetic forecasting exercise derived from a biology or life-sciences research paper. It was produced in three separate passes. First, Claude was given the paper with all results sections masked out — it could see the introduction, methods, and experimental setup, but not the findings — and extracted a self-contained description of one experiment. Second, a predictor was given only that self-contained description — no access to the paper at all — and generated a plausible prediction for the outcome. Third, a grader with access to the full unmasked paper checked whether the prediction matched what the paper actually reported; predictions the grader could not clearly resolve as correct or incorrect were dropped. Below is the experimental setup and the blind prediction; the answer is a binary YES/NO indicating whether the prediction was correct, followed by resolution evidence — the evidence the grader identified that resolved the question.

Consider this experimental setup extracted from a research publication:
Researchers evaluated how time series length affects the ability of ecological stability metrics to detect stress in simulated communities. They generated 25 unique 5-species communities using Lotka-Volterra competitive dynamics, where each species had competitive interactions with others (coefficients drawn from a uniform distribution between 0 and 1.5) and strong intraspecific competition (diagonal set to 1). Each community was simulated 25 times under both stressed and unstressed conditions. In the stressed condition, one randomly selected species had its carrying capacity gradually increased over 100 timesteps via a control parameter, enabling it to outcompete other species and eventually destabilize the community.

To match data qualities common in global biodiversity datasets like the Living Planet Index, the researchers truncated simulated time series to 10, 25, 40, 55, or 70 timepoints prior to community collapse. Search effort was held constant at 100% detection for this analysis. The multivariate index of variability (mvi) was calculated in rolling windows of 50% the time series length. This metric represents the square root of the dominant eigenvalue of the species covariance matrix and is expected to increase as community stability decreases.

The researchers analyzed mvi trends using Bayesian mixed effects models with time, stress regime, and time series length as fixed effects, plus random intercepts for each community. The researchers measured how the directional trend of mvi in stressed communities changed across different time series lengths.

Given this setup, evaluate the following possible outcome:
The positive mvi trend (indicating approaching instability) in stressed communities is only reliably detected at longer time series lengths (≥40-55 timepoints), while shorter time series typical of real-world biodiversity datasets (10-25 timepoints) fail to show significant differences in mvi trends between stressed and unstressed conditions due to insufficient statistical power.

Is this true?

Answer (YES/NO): NO